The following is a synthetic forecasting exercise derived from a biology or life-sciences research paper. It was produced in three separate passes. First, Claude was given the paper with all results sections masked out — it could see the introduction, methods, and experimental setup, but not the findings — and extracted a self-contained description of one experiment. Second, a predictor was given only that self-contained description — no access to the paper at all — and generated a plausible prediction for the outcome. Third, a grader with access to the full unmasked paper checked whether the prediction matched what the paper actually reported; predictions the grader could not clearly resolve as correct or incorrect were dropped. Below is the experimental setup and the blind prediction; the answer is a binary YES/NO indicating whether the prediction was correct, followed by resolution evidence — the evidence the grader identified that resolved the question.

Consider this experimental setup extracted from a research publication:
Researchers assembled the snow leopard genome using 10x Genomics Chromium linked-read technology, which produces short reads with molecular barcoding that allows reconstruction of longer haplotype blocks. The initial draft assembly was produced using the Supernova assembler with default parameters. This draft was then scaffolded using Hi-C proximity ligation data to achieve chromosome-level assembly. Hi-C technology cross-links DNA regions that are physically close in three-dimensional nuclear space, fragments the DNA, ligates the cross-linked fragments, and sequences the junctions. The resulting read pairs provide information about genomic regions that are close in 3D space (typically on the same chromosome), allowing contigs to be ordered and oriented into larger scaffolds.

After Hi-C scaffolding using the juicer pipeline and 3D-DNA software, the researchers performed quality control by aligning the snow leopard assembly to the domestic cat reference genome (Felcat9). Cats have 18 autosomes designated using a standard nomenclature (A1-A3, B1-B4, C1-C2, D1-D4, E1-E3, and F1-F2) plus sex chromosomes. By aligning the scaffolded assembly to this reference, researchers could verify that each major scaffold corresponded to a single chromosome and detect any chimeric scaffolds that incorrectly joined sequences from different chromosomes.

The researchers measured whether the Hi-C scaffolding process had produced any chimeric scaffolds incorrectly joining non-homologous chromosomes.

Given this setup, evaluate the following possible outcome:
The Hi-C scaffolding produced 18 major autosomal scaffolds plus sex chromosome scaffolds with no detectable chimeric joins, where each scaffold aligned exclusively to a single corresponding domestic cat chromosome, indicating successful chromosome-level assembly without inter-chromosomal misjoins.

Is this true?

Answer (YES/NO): NO